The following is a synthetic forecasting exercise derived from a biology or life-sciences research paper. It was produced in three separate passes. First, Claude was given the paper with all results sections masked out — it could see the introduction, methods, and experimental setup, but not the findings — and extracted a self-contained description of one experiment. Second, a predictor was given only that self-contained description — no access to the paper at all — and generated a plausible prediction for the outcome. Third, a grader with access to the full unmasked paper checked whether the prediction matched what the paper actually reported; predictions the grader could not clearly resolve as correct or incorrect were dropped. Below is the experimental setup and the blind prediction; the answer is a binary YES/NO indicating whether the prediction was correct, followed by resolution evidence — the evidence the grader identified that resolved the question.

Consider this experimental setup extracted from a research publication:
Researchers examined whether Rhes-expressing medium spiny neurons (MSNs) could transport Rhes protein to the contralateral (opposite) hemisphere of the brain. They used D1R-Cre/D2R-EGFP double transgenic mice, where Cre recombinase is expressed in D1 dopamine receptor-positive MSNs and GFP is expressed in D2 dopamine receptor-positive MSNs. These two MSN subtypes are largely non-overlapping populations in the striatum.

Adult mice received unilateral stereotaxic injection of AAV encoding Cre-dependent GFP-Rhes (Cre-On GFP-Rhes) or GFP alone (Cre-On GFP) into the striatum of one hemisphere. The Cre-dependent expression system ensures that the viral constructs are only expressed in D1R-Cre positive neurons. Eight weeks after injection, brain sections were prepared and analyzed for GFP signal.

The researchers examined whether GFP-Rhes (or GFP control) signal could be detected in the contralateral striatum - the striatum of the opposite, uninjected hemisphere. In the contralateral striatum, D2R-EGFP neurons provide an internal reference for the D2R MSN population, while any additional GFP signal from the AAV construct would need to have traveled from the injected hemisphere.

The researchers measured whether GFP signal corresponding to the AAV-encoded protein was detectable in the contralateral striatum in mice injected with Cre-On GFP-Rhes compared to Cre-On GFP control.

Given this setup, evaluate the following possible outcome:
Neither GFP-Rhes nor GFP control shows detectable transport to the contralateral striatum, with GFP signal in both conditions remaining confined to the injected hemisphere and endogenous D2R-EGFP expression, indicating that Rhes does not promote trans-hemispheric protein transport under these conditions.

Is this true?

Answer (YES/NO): YES